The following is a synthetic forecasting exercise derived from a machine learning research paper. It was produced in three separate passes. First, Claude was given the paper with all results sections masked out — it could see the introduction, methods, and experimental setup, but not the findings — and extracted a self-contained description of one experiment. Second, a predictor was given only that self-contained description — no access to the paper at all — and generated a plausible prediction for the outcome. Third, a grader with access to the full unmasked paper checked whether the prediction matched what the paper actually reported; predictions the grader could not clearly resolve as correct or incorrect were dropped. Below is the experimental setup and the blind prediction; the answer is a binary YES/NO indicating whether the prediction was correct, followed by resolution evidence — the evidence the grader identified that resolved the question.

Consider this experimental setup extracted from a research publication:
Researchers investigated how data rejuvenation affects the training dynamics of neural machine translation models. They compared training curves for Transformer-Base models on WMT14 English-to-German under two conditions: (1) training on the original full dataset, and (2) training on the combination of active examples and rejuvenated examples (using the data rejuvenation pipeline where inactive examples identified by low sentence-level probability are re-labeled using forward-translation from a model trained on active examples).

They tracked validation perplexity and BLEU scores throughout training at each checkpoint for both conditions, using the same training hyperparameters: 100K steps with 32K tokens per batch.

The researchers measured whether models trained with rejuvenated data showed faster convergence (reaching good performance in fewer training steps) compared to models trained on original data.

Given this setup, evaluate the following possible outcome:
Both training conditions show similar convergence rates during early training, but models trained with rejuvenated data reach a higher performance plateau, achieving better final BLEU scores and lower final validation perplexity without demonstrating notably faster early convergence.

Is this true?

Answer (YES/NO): NO